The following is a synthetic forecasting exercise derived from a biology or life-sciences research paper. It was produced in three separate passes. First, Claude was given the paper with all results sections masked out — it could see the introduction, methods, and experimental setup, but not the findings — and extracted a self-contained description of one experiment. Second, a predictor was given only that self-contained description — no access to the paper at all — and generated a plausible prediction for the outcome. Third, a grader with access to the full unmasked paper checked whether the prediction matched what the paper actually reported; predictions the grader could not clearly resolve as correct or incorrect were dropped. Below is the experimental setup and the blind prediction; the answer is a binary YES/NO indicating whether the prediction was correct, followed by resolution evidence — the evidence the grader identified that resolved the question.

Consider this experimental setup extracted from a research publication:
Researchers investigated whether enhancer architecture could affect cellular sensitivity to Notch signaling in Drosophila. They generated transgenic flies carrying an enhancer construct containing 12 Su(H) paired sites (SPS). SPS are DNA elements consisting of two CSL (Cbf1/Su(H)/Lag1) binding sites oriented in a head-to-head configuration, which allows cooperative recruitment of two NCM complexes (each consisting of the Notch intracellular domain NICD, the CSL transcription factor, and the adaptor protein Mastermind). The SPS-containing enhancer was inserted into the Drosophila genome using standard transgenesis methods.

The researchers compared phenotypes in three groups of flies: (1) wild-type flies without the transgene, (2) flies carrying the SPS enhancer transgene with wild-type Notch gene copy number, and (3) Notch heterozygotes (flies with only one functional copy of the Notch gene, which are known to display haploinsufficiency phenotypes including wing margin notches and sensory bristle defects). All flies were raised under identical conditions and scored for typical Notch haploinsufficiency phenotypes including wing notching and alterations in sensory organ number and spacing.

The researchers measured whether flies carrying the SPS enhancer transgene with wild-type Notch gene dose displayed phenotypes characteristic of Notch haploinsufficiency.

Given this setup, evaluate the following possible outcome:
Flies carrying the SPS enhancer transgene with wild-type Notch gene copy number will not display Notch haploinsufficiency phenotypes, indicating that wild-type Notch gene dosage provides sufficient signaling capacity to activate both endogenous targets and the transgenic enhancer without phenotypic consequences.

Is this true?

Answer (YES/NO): NO